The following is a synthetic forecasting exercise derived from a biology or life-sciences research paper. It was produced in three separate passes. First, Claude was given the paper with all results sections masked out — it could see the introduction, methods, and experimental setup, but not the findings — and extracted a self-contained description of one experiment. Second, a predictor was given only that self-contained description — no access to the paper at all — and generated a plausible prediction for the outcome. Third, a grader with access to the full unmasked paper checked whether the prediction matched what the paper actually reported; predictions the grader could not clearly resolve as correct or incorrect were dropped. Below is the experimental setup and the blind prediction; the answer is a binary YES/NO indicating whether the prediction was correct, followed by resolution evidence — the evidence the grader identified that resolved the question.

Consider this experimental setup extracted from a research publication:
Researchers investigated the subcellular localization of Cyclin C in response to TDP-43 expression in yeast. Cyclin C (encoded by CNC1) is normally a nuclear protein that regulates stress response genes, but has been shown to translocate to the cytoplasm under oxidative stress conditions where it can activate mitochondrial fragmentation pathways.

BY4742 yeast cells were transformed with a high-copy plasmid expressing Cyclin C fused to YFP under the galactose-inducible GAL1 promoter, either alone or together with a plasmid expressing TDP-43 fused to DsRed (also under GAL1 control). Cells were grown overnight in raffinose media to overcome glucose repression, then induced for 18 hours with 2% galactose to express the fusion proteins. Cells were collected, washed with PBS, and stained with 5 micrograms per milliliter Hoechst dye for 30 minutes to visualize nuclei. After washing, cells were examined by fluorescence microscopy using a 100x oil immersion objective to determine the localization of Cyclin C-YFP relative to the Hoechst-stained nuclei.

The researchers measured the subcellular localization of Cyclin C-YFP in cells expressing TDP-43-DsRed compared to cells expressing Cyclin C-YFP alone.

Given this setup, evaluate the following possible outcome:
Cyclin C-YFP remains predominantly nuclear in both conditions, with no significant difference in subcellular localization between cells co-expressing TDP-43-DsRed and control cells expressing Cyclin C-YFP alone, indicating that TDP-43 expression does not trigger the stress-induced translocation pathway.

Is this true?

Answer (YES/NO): NO